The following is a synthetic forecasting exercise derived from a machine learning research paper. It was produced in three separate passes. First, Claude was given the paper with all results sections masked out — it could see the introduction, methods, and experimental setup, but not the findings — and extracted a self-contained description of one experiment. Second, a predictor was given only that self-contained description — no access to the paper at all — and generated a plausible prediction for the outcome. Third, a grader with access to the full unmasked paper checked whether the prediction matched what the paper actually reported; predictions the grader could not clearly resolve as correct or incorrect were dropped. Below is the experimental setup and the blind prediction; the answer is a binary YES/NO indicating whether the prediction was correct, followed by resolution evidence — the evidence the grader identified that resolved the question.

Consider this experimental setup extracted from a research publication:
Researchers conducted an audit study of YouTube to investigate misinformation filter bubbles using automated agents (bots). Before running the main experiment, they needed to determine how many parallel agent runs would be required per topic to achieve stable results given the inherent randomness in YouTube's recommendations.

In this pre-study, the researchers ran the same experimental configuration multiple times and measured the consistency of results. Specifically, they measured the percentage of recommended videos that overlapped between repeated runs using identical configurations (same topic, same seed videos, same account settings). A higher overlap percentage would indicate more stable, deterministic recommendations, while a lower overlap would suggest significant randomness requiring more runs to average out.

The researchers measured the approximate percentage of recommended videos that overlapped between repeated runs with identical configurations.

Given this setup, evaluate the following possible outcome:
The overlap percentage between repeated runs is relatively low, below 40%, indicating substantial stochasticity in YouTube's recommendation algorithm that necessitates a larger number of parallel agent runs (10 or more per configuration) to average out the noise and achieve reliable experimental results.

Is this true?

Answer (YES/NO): NO